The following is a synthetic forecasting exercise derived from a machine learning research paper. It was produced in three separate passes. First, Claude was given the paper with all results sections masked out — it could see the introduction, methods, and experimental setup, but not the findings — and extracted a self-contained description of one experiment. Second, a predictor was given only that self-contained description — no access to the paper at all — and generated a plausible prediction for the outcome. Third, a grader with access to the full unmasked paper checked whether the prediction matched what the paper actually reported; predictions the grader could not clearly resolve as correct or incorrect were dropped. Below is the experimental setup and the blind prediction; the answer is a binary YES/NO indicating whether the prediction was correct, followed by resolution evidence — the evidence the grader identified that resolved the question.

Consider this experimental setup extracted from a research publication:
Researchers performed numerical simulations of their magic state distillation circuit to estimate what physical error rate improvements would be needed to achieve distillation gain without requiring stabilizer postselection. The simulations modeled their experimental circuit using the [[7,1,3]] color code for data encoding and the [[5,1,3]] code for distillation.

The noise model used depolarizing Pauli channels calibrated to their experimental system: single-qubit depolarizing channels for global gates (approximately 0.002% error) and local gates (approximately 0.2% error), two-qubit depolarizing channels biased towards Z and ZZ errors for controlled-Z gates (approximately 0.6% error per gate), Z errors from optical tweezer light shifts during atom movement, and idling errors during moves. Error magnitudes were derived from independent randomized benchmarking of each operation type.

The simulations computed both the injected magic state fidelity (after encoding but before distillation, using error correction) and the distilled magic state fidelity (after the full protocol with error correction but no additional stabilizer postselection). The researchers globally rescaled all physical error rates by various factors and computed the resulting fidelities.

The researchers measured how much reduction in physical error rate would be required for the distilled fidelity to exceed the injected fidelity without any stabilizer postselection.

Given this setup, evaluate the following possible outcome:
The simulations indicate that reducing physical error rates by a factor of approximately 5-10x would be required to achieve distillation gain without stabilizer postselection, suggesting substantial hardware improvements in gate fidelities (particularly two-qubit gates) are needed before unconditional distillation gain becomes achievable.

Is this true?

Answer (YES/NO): NO